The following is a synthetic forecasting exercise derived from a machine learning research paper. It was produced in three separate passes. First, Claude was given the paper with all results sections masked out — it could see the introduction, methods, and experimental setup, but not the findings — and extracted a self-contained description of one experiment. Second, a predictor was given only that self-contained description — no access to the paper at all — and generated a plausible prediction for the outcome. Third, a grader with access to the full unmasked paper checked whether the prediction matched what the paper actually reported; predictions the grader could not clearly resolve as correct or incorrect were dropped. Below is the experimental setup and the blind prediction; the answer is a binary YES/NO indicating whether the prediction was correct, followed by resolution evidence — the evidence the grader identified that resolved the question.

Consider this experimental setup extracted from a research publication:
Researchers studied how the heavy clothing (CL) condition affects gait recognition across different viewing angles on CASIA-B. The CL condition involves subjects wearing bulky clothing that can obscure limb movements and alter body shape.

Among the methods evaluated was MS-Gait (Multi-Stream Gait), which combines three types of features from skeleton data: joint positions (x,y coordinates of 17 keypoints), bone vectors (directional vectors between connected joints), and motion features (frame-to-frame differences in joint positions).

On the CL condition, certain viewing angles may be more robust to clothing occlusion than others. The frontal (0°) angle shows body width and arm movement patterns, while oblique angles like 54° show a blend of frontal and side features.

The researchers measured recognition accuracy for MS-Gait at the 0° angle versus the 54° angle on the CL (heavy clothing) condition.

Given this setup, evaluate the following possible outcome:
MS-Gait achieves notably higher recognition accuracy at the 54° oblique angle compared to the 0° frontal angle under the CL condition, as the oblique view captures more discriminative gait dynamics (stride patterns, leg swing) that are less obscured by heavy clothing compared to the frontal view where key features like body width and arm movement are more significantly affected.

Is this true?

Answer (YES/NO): YES